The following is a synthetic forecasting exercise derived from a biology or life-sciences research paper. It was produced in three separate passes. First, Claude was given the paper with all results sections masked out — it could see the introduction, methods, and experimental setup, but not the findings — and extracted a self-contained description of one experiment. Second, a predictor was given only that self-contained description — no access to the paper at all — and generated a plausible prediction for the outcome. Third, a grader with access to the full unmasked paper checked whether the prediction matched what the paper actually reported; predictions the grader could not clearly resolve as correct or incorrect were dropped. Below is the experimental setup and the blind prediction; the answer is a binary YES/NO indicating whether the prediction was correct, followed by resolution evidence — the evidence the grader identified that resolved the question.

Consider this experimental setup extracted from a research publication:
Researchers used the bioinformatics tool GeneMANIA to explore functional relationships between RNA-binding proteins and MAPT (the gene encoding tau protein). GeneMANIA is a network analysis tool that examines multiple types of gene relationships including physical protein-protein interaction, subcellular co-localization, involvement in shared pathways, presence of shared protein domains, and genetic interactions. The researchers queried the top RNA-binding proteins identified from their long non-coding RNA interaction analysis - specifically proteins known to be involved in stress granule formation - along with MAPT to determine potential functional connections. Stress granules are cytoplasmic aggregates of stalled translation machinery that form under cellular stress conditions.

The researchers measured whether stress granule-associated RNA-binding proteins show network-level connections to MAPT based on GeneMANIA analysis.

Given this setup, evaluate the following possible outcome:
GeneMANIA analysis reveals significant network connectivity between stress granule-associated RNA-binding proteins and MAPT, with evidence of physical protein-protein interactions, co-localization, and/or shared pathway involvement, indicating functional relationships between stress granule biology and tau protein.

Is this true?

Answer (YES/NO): YES